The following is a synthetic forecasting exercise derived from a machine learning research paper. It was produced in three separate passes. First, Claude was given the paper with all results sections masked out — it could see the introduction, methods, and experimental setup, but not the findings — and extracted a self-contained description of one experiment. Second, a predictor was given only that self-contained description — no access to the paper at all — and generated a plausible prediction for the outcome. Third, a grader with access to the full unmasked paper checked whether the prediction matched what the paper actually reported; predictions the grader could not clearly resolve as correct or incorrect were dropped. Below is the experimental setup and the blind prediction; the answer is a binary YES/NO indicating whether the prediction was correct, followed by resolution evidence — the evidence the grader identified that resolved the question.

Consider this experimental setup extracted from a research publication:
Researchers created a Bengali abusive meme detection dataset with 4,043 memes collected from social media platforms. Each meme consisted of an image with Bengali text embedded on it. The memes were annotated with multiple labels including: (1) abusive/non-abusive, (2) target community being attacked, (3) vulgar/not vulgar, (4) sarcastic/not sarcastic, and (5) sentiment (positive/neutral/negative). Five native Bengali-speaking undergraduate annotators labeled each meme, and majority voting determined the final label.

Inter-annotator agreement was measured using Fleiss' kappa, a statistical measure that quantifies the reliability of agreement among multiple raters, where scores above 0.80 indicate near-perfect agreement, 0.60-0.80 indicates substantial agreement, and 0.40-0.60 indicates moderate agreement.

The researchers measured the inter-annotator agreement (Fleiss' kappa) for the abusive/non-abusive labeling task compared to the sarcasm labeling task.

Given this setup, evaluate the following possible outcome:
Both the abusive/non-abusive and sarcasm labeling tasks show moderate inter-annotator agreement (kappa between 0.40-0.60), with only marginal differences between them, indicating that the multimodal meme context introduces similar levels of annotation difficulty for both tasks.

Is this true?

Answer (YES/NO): NO